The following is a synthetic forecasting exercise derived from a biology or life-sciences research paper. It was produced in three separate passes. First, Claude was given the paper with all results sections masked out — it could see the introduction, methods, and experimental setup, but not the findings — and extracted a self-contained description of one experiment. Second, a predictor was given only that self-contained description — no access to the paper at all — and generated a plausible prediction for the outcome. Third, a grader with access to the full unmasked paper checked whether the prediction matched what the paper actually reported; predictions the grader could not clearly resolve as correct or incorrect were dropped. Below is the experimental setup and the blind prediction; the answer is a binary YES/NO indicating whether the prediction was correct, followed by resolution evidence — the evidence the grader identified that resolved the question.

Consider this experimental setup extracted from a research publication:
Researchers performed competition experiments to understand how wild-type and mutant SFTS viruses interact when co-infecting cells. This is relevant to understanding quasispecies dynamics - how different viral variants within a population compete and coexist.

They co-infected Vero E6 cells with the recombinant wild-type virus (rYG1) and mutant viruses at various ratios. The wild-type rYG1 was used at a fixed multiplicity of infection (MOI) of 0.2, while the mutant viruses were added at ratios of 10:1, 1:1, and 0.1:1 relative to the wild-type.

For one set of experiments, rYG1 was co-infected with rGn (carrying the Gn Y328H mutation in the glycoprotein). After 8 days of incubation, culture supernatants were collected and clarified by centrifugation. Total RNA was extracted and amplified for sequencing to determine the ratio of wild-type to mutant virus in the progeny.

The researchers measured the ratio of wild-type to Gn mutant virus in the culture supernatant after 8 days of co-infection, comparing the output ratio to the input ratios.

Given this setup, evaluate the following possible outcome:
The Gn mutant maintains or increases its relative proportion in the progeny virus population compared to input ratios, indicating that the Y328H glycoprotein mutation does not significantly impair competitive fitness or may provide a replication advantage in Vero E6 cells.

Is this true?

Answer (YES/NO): NO